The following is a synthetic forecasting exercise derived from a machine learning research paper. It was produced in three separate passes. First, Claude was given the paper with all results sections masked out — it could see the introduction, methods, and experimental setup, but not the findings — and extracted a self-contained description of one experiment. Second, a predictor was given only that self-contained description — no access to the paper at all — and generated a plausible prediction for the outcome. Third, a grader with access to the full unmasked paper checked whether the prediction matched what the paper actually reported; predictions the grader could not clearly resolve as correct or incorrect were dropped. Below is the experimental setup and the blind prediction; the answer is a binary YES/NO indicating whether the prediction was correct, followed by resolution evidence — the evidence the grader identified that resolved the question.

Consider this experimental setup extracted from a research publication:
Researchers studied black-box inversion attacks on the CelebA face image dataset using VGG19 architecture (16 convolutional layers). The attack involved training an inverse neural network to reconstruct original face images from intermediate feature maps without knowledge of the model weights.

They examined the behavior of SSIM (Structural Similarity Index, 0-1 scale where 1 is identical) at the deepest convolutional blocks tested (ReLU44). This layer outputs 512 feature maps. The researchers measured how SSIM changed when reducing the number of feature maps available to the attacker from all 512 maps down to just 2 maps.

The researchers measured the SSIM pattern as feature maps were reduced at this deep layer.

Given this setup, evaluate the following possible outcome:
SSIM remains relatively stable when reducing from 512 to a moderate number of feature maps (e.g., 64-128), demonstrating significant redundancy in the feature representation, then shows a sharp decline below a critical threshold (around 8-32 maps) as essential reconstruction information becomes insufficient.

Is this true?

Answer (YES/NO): NO